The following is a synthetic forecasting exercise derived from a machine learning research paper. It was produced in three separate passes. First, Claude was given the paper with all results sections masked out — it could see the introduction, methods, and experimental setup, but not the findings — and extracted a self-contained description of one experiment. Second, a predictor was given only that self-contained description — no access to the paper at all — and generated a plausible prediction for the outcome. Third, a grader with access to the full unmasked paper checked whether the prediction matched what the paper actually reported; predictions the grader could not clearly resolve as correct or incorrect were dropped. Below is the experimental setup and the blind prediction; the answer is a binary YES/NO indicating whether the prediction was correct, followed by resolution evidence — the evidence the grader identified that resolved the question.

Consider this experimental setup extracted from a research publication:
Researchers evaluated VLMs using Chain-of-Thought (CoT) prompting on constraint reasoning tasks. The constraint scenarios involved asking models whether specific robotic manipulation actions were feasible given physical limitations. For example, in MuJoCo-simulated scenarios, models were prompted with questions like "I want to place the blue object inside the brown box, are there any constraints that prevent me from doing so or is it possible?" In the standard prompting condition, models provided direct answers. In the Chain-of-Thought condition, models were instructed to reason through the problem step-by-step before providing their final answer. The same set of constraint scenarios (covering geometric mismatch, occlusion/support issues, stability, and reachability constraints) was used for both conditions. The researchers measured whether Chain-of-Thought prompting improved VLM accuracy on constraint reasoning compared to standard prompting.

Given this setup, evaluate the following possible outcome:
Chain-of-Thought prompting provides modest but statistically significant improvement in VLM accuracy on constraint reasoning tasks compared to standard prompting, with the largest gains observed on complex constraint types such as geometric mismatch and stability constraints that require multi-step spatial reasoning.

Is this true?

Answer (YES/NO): NO